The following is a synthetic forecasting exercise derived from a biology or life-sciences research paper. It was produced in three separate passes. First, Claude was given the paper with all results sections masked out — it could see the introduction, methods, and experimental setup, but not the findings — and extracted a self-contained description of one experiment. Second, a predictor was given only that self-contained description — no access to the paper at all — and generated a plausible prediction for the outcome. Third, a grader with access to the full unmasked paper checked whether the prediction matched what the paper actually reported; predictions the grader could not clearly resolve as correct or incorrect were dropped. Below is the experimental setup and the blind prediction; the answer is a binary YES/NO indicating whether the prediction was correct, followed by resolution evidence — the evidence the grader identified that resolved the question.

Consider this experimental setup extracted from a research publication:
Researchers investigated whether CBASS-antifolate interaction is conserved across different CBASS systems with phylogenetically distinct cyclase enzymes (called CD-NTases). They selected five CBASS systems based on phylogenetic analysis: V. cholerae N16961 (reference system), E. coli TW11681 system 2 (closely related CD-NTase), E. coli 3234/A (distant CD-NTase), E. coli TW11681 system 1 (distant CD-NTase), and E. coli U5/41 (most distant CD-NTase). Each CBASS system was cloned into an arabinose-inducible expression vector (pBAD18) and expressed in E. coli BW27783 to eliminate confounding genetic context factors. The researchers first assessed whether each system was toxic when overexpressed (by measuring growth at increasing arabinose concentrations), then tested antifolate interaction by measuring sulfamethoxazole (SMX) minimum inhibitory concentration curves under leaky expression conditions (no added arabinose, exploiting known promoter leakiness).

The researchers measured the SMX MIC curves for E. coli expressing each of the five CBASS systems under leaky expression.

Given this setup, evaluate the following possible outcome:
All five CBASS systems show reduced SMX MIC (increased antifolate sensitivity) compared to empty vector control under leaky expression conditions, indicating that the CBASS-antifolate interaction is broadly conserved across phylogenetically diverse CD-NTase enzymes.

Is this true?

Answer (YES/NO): NO